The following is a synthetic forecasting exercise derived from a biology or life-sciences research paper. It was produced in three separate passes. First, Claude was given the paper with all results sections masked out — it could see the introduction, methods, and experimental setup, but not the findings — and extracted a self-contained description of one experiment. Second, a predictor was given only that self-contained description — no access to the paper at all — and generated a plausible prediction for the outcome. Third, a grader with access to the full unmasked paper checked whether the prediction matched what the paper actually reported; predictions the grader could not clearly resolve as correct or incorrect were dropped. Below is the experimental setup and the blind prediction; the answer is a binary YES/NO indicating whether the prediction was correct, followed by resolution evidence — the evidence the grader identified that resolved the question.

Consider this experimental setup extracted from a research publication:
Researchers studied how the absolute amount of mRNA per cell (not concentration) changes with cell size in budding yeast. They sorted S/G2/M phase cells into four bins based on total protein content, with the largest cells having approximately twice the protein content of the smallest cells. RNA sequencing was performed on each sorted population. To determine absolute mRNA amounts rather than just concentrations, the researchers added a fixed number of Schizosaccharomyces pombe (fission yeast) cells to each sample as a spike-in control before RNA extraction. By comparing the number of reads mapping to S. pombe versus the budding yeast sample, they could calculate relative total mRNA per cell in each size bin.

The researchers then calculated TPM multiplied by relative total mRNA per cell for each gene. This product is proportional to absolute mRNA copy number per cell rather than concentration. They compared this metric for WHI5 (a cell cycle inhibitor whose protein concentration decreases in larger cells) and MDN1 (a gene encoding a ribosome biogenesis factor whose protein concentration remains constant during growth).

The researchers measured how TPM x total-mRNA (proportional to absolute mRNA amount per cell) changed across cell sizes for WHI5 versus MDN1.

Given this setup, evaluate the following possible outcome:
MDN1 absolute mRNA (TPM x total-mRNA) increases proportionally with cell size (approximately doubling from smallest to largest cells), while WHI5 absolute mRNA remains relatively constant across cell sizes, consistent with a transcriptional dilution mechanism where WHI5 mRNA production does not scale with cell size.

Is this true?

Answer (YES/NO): YES